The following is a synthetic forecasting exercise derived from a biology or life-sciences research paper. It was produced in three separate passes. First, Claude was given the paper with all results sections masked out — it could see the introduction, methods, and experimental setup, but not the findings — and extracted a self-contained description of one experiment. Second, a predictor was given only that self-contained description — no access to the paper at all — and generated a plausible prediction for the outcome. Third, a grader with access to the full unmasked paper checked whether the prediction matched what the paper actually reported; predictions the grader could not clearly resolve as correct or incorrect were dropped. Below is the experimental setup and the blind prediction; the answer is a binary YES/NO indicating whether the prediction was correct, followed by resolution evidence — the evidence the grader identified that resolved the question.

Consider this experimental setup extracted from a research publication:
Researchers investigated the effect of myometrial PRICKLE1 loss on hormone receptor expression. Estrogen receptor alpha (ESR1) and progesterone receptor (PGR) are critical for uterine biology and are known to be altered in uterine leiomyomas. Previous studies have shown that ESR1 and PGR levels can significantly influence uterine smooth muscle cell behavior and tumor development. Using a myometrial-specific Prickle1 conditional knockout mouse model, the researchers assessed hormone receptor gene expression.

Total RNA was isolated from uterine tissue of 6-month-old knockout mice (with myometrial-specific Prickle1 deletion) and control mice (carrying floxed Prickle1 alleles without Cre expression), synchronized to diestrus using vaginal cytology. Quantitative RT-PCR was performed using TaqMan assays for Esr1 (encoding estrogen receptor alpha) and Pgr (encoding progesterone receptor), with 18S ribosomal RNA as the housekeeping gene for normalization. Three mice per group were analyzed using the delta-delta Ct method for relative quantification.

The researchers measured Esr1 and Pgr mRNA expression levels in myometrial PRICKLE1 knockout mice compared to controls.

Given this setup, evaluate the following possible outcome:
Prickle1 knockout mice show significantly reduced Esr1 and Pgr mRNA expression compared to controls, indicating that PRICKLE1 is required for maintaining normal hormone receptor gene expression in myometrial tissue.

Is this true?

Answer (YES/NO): NO